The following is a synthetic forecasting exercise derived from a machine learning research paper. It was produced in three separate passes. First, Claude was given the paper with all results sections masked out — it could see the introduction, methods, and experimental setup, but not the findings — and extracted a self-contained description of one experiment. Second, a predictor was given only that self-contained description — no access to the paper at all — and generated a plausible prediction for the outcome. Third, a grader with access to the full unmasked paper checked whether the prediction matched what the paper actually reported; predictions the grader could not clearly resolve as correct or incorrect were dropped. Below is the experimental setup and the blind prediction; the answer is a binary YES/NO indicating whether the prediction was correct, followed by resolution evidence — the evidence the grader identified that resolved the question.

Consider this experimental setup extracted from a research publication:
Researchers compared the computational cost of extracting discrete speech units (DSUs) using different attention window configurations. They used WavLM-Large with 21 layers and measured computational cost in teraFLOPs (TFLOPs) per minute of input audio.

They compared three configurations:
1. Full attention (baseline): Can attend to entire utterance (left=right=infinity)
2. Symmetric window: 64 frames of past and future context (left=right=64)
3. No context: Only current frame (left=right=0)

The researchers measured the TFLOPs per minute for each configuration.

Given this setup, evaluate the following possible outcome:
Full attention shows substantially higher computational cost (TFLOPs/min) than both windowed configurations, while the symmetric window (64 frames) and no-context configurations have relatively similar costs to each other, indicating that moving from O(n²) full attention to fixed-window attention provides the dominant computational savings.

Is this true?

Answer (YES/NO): YES